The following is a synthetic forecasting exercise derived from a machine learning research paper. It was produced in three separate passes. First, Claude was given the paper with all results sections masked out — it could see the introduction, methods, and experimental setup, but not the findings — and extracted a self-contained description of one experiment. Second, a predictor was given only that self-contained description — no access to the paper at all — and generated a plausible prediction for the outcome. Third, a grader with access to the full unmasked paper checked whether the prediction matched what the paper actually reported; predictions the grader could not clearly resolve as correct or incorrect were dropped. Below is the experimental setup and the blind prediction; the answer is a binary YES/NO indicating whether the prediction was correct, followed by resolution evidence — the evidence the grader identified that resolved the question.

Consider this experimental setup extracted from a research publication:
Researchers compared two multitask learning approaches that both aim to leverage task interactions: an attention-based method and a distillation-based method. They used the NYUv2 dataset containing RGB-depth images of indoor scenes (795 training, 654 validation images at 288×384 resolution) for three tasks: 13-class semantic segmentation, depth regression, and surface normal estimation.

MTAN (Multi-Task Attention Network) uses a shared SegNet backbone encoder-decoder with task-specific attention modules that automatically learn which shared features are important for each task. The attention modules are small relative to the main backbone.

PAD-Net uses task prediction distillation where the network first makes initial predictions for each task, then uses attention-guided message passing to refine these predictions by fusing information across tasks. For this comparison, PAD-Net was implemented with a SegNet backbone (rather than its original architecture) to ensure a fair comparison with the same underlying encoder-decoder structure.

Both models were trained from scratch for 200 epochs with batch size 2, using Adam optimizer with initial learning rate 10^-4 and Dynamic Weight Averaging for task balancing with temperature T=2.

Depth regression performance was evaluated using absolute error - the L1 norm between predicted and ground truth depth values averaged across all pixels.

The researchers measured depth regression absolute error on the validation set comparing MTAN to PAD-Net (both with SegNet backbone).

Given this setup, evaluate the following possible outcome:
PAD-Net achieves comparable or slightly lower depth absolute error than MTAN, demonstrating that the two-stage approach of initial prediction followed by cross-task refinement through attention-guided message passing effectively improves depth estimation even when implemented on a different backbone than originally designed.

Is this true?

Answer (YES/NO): NO